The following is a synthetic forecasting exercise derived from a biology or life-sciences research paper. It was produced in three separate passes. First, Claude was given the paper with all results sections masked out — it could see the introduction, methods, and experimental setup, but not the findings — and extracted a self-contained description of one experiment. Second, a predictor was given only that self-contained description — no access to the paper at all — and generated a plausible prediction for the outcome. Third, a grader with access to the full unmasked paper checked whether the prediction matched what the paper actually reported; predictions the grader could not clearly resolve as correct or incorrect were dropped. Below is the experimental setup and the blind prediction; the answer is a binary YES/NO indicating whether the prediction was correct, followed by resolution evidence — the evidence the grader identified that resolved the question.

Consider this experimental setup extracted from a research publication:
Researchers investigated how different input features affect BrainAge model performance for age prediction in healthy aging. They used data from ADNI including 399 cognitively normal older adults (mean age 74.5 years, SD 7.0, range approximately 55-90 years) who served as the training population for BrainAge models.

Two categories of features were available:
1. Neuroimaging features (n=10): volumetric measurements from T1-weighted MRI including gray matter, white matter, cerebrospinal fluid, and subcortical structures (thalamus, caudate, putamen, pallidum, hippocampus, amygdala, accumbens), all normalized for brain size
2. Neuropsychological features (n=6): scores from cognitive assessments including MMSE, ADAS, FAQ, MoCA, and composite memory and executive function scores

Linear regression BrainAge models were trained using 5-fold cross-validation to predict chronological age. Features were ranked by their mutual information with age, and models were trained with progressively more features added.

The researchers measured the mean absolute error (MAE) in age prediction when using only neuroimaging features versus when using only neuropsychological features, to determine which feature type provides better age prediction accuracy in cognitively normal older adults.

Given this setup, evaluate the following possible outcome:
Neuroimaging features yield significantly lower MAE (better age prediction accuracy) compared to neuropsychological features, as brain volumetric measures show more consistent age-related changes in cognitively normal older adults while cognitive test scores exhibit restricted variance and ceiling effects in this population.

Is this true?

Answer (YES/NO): YES